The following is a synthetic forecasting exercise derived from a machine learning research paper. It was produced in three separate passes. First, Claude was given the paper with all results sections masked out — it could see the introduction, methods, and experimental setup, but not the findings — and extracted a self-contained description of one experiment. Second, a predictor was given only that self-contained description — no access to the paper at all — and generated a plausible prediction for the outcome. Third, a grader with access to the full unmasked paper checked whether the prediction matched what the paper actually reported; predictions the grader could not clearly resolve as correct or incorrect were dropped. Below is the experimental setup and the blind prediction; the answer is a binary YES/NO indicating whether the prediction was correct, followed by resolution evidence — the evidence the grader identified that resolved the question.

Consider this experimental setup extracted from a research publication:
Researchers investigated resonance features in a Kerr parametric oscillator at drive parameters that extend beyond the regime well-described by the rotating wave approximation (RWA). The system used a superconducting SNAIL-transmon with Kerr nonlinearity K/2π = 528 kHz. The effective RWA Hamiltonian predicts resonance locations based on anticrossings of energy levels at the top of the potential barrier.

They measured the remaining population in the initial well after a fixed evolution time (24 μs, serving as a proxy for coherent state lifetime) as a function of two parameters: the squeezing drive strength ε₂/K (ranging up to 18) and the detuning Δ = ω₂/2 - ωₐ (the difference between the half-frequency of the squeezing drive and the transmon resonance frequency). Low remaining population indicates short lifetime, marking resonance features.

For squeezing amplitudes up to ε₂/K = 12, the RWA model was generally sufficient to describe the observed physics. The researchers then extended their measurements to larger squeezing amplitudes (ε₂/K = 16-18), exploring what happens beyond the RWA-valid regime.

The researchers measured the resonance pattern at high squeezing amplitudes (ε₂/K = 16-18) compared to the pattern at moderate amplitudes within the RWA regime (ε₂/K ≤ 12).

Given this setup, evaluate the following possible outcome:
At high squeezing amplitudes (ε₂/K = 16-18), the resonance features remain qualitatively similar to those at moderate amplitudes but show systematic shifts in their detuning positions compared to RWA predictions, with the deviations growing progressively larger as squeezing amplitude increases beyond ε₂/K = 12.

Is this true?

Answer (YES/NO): NO